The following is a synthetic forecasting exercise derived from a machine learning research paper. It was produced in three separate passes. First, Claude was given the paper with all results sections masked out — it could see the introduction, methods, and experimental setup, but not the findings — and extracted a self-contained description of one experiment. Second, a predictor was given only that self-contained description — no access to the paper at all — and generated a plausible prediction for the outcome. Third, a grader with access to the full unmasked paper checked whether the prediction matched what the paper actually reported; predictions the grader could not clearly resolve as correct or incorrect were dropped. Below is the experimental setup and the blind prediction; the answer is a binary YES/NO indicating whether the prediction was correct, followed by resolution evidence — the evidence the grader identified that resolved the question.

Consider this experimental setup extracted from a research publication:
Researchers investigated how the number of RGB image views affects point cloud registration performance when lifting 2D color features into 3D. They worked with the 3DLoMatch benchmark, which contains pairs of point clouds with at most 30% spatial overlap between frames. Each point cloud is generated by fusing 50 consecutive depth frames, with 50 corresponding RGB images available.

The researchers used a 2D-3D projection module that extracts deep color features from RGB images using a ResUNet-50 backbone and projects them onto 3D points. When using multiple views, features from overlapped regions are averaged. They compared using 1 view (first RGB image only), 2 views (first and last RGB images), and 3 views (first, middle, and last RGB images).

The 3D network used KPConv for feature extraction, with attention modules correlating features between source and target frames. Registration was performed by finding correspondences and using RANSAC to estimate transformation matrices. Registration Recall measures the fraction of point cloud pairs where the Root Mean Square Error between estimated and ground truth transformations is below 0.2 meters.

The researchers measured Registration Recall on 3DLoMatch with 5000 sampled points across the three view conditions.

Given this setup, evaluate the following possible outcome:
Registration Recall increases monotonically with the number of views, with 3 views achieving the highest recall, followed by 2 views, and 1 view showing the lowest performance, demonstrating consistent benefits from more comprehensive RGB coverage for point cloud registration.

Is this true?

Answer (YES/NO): YES